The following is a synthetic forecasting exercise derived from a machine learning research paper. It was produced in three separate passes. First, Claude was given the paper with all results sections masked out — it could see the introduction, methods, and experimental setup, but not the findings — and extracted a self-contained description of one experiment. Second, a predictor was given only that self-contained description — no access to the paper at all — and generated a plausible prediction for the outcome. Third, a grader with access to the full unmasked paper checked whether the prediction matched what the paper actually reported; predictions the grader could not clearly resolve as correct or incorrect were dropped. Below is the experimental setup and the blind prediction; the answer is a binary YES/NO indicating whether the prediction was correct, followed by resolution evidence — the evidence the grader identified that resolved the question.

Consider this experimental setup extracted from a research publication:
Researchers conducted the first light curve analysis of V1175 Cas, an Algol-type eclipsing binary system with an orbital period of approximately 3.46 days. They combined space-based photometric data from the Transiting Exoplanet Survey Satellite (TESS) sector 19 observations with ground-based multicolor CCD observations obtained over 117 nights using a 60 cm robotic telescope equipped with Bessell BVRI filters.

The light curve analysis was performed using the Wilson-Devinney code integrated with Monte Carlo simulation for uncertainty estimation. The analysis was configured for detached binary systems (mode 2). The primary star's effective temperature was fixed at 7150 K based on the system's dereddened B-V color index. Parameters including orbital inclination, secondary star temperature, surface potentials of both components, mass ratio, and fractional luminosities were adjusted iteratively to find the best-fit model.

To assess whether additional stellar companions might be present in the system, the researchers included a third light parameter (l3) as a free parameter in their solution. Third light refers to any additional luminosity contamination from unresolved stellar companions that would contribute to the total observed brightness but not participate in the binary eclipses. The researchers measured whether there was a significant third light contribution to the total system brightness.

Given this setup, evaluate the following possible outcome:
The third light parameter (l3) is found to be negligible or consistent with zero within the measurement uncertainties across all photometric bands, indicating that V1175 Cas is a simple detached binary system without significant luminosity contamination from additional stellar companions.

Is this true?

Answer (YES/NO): YES